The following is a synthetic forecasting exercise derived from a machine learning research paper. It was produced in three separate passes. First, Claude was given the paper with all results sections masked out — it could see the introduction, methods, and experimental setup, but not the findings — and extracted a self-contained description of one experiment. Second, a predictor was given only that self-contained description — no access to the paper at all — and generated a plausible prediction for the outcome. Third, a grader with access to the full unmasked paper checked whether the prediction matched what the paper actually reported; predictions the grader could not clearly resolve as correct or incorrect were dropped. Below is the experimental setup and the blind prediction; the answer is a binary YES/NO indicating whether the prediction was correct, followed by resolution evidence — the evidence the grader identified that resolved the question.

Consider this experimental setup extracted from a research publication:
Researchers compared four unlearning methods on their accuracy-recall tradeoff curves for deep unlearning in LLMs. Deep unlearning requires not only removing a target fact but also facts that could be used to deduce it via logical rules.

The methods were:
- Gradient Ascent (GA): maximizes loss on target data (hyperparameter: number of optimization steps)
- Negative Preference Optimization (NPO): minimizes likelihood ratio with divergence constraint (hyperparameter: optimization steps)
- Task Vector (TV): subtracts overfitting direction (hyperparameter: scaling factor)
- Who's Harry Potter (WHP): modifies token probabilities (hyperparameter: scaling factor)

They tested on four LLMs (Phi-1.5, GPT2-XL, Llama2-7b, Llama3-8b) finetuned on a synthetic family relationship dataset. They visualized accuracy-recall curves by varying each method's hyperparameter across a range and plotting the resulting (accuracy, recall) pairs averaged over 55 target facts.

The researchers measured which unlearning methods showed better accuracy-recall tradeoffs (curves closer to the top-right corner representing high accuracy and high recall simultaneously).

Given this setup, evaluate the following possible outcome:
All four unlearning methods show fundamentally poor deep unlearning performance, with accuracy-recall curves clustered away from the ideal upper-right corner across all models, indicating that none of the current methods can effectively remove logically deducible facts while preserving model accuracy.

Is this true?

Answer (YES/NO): YES